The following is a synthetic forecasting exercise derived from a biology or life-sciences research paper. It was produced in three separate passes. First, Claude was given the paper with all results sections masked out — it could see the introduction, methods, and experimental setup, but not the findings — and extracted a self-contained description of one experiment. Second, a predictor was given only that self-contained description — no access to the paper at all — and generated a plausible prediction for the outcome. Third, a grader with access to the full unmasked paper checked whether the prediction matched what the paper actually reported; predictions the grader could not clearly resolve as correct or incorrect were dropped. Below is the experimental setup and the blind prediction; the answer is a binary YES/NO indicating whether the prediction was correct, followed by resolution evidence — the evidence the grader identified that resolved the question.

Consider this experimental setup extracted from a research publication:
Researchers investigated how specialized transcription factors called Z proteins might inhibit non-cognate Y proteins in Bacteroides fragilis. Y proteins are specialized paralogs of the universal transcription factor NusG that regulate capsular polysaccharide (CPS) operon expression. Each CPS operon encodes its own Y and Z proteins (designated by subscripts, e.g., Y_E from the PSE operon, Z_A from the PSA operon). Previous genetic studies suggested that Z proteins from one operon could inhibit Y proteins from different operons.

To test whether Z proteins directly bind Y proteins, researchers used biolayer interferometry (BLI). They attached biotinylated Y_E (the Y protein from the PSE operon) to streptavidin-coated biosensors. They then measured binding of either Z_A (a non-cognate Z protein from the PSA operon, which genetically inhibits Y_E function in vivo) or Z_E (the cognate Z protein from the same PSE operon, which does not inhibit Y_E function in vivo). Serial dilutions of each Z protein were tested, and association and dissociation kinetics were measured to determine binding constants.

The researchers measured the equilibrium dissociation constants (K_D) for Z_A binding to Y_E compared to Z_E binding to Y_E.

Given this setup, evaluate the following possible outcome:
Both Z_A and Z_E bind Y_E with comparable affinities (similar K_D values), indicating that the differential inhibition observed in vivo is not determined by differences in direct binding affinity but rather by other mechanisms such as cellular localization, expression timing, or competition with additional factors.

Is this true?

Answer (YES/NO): NO